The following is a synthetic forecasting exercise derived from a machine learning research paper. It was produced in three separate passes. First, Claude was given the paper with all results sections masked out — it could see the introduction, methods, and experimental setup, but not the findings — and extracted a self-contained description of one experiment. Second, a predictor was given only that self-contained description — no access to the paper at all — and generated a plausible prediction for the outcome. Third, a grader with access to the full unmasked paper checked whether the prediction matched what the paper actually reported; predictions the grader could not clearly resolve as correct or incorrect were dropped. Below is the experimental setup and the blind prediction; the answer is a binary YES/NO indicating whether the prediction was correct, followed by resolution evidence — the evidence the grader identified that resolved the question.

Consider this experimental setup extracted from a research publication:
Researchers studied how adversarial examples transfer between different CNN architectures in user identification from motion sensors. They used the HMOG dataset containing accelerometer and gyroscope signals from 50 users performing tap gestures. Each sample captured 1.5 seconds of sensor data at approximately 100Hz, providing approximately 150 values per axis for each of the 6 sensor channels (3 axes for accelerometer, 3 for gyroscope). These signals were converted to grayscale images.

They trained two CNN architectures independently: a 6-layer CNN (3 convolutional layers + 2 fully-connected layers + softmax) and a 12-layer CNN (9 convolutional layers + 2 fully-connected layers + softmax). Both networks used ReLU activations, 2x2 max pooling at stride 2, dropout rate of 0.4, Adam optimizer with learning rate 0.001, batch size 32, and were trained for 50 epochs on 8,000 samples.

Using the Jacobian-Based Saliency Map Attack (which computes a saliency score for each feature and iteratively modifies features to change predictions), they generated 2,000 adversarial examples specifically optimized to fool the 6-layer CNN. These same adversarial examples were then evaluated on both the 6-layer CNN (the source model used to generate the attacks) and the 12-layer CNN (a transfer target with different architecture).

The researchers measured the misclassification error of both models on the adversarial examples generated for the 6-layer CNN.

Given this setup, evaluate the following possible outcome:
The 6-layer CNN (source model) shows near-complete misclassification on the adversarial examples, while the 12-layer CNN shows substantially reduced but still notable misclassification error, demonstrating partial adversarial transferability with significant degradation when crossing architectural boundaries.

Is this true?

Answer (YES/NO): YES